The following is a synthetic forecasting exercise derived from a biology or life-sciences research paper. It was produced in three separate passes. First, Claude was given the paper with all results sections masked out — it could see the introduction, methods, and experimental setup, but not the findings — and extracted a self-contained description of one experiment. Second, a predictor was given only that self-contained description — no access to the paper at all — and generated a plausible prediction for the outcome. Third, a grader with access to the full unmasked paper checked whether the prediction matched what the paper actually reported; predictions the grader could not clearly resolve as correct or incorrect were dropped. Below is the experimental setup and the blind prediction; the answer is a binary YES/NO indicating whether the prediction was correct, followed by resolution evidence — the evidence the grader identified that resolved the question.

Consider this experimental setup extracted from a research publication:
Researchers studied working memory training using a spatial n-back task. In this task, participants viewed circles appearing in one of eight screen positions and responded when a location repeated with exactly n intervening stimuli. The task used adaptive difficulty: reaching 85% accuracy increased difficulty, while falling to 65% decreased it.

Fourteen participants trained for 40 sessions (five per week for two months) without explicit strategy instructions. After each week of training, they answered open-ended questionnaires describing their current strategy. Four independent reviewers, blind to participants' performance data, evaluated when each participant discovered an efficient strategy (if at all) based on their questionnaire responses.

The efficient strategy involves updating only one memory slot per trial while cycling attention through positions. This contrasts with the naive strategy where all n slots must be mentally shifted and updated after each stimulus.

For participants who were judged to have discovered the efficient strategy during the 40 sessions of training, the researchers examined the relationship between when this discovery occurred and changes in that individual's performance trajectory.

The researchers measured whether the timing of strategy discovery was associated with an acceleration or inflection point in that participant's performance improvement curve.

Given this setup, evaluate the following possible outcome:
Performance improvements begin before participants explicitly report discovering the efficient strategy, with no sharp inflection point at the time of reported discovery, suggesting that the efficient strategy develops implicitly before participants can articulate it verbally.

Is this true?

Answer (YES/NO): NO